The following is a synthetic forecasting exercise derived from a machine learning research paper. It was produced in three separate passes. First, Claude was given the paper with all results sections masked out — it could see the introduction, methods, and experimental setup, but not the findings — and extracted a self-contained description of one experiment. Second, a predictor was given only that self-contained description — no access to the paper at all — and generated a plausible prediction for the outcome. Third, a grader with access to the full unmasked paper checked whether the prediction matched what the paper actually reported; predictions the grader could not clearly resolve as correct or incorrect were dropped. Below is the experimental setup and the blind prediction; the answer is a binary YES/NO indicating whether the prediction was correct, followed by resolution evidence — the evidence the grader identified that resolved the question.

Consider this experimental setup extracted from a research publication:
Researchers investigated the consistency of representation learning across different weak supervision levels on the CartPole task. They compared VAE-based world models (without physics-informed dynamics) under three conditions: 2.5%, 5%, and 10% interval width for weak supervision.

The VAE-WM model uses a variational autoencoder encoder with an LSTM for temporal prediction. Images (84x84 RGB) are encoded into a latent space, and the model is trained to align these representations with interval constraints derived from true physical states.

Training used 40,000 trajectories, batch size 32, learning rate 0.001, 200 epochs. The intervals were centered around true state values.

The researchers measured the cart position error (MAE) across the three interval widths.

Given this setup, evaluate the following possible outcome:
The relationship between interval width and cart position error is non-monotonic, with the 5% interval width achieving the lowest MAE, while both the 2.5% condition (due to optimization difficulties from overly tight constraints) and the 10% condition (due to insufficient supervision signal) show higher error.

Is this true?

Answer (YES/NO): NO